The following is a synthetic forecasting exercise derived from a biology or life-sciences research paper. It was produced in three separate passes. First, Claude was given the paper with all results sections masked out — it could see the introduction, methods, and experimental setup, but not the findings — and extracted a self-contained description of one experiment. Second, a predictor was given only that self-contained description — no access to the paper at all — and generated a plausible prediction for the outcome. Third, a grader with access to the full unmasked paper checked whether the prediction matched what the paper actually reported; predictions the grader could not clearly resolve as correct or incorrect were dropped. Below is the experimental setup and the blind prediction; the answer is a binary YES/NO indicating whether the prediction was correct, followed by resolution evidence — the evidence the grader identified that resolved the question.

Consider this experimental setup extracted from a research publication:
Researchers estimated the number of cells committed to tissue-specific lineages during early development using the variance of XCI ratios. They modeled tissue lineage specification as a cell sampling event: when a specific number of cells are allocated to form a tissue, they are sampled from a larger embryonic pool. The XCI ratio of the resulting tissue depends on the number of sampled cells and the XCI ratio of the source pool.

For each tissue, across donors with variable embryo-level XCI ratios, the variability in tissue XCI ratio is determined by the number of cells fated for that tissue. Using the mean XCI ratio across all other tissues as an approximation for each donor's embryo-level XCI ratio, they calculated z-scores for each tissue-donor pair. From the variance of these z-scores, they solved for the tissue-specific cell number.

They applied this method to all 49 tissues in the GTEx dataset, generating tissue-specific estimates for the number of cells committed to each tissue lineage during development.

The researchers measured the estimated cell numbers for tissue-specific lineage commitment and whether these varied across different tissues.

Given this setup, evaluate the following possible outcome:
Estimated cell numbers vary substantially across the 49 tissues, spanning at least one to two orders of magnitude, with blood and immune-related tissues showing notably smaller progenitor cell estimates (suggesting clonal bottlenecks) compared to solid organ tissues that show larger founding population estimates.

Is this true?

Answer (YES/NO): NO